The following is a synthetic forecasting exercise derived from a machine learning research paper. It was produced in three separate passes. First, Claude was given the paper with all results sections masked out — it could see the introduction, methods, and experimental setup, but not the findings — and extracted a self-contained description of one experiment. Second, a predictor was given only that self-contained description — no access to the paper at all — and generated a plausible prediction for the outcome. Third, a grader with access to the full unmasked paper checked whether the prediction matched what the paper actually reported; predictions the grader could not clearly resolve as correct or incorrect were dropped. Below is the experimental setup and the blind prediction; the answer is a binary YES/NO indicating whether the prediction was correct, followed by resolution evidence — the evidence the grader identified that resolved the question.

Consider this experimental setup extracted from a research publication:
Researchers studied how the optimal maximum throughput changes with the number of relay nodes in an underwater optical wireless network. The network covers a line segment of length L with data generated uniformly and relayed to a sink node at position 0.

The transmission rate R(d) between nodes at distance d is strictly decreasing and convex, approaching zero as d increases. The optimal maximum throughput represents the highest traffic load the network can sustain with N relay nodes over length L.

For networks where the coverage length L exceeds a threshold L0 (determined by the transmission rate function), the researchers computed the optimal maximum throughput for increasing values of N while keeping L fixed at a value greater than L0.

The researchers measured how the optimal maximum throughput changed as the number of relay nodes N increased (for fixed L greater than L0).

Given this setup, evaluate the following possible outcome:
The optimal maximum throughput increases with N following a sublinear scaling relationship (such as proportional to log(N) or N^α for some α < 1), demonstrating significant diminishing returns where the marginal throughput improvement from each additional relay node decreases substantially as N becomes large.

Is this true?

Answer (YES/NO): NO